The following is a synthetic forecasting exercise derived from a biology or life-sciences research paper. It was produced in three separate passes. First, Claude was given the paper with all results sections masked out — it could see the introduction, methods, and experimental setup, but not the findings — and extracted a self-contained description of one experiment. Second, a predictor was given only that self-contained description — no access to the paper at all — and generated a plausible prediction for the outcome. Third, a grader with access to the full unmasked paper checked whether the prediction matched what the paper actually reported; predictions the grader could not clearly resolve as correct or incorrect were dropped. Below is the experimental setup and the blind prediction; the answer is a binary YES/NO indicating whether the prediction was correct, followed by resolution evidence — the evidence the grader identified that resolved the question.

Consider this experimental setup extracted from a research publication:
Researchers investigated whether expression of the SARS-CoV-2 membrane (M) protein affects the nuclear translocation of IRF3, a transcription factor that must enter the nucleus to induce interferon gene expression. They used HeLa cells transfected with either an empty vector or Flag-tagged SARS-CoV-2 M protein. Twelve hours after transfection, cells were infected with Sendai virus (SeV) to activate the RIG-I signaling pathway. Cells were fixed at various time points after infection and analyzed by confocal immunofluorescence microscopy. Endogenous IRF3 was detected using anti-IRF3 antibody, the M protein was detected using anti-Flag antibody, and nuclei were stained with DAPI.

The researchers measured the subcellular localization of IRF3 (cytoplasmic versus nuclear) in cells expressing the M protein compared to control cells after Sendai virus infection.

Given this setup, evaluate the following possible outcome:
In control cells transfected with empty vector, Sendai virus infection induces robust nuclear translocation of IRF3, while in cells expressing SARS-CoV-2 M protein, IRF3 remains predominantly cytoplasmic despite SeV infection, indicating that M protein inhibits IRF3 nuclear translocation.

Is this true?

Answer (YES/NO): YES